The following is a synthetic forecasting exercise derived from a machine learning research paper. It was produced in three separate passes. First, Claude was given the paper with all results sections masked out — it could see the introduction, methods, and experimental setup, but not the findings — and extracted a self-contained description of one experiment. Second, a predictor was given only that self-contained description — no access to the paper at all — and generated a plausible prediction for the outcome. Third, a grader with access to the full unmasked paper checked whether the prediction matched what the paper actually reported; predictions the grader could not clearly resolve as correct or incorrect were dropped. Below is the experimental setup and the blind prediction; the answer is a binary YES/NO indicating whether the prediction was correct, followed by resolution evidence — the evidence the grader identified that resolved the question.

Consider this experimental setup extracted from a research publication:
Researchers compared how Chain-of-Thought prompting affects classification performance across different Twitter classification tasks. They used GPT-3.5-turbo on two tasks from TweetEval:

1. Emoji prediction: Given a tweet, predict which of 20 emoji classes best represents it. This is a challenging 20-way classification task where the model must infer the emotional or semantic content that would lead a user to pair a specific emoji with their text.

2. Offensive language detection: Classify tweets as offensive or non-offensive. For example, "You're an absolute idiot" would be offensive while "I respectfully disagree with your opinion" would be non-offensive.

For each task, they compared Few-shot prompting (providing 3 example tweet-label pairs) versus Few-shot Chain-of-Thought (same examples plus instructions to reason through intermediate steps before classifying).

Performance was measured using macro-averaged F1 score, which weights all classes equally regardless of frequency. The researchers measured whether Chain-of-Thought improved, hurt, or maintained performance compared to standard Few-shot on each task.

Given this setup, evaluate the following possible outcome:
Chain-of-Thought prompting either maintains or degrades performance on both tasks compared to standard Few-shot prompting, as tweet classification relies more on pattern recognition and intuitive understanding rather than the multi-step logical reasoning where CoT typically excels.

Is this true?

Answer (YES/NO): NO